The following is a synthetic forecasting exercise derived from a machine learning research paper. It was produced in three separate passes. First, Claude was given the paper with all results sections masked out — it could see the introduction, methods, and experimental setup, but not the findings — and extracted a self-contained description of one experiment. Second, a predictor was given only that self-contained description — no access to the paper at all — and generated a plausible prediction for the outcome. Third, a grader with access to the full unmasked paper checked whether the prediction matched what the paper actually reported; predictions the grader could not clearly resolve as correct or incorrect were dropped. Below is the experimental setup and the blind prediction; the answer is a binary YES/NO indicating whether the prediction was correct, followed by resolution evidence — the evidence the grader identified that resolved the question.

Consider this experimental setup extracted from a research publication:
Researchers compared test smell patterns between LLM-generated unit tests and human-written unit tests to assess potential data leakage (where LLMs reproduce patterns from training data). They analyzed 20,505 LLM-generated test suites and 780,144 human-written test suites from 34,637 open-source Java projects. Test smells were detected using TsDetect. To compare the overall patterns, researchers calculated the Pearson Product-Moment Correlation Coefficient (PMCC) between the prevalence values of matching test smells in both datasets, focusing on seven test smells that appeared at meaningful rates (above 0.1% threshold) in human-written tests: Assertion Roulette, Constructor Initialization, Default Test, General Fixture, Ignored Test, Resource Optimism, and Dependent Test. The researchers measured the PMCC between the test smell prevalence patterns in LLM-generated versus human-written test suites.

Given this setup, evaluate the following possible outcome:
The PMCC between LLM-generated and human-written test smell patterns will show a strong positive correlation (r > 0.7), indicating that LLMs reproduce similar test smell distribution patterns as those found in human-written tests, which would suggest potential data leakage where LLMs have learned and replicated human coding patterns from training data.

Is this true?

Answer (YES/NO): YES